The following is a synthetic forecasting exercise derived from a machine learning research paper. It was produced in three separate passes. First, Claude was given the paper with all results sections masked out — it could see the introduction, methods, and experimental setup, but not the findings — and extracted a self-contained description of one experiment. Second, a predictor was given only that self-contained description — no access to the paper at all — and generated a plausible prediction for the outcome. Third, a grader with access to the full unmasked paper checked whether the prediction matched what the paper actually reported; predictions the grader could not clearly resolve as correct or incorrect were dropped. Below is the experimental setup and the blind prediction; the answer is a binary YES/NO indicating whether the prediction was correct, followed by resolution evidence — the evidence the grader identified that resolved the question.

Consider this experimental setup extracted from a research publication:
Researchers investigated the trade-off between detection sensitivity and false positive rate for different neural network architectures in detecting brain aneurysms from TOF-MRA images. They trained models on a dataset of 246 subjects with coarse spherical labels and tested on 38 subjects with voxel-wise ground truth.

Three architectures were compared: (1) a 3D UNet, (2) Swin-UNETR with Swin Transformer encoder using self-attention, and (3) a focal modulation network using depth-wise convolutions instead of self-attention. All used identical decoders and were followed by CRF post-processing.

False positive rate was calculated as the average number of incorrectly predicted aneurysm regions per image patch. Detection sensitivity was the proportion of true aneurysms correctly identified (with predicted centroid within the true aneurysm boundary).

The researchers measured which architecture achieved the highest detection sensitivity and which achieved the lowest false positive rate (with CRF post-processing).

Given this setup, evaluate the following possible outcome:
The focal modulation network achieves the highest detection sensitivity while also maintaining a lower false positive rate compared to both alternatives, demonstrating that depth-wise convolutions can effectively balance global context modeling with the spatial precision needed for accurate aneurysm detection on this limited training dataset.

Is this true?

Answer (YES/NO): NO